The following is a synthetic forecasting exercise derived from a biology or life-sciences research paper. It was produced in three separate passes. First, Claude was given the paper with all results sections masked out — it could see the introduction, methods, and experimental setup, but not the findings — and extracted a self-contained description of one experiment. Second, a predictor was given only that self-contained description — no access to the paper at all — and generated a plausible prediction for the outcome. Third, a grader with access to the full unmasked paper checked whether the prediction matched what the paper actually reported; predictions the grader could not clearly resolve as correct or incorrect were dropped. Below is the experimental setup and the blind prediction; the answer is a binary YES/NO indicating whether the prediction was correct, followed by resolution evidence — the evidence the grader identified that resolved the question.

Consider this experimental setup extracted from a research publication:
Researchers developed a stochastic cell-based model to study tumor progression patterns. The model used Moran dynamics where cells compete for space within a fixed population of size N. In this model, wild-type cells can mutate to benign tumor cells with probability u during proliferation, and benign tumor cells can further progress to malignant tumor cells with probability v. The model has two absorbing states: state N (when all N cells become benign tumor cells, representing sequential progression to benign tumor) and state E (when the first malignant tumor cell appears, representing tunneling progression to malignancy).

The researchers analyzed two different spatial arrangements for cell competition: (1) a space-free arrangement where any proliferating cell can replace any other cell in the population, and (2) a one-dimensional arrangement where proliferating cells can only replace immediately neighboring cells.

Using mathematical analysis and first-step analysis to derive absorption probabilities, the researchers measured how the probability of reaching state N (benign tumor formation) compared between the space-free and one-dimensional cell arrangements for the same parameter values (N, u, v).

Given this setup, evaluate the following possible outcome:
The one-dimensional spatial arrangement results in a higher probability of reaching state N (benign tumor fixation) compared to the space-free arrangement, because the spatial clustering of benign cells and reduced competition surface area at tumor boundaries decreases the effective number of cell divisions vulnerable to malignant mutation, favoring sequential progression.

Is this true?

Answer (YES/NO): NO